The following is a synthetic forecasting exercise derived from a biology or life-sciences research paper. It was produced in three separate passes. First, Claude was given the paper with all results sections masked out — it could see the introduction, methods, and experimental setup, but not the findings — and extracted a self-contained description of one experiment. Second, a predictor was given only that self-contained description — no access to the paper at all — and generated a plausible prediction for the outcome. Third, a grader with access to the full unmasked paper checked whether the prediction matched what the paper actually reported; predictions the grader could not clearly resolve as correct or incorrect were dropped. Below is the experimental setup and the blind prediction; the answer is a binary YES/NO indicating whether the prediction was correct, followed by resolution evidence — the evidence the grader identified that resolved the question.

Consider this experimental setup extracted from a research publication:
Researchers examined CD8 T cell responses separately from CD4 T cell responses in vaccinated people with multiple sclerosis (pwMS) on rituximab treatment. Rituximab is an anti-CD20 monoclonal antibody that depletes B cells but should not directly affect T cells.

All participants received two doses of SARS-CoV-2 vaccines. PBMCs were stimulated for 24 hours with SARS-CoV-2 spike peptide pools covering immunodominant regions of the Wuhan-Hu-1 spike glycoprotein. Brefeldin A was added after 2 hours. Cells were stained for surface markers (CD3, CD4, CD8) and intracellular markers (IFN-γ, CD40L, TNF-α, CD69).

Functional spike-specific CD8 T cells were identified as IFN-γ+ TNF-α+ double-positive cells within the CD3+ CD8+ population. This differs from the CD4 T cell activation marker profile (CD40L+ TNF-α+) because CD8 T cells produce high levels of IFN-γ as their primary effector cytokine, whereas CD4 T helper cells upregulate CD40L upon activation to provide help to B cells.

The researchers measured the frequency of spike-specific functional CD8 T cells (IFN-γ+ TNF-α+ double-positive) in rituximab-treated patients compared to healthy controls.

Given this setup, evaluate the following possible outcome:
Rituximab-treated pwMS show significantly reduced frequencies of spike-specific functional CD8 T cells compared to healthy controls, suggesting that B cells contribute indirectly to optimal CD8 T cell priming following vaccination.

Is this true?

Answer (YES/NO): NO